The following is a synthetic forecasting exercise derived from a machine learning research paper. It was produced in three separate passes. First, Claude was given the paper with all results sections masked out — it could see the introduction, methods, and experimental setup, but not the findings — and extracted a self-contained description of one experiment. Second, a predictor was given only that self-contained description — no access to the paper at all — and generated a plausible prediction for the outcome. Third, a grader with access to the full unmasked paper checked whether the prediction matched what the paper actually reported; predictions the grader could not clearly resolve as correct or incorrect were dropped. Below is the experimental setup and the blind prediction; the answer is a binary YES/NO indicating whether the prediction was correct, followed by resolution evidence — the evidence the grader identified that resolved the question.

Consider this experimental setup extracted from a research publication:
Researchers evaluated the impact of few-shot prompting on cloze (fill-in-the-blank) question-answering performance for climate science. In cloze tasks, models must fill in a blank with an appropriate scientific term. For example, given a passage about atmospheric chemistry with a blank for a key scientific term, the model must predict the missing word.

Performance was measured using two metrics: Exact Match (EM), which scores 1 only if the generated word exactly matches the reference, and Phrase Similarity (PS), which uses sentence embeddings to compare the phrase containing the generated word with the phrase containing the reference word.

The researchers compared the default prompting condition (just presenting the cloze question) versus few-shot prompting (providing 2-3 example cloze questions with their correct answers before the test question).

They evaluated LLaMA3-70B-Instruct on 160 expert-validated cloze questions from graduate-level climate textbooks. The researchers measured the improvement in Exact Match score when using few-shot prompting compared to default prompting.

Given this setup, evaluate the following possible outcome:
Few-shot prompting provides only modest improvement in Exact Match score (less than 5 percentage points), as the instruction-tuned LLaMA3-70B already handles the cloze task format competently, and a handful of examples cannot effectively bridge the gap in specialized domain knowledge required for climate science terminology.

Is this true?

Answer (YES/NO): NO